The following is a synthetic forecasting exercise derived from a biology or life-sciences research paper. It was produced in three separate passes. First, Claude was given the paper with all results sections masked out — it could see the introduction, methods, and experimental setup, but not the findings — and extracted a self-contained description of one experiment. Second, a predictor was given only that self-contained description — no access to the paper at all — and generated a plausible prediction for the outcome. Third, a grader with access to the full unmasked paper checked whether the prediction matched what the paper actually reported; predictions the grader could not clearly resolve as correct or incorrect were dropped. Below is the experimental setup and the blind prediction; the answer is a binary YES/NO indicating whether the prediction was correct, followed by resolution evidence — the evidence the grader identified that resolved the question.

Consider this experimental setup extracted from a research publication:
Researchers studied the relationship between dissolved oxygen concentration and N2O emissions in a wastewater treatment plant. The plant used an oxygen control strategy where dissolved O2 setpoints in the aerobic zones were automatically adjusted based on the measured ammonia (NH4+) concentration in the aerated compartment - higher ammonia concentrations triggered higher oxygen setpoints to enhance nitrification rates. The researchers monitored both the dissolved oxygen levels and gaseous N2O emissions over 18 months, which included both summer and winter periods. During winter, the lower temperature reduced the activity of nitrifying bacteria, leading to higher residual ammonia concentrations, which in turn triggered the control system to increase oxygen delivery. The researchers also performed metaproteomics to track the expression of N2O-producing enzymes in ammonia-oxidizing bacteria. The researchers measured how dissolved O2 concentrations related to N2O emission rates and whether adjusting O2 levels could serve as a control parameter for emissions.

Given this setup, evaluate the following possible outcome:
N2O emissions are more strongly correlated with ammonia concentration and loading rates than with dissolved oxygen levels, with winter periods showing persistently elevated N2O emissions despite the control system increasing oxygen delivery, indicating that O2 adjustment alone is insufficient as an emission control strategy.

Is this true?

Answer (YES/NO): NO